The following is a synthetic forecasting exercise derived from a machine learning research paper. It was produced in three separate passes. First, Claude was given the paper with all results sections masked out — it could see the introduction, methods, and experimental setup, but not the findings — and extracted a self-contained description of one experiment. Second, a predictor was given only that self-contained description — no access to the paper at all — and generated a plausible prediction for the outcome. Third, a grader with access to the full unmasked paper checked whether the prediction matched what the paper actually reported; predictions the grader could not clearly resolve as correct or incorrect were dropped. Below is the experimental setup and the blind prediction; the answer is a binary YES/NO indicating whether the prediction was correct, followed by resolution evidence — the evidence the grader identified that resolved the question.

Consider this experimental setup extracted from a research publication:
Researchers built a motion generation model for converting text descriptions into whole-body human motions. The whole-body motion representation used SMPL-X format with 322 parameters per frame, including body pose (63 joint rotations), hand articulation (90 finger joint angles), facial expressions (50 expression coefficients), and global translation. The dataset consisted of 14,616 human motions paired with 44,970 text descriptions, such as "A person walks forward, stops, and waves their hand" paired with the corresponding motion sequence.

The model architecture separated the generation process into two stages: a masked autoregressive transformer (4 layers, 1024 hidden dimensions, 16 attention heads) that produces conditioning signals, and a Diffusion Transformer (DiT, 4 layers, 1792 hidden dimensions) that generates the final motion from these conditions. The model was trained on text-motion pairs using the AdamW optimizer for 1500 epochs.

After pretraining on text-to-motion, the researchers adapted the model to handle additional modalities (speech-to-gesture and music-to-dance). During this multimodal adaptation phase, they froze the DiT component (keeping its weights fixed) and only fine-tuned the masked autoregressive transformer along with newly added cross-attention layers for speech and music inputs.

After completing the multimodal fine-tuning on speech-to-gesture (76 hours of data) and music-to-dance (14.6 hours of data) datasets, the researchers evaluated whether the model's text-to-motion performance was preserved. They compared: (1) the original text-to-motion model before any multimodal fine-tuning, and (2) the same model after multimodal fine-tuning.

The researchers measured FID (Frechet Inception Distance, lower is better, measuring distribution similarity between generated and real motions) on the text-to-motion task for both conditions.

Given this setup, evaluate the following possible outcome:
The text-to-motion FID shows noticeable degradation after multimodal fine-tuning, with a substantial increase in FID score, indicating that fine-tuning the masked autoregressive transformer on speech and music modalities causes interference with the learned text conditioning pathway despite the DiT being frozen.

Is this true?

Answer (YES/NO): NO